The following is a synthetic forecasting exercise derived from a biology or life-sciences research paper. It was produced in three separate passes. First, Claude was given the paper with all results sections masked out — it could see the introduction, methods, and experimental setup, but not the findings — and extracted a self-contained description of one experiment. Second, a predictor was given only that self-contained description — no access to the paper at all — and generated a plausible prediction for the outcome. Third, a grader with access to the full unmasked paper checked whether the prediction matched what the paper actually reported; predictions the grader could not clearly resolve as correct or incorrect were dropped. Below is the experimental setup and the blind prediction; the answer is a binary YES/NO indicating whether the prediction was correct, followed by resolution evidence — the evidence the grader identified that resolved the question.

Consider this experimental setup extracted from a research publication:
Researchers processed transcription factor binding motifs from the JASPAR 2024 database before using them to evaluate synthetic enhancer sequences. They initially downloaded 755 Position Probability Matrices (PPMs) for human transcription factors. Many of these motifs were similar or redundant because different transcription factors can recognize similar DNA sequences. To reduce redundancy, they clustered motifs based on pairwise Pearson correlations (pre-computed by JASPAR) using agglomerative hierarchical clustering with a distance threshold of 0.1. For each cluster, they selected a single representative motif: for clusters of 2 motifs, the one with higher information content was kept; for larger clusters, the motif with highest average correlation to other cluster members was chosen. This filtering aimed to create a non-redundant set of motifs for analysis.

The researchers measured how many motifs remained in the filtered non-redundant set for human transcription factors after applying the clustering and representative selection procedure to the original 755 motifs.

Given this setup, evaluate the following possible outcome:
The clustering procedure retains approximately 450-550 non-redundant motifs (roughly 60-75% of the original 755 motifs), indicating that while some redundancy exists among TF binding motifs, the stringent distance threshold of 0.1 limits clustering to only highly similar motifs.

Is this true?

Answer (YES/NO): YES